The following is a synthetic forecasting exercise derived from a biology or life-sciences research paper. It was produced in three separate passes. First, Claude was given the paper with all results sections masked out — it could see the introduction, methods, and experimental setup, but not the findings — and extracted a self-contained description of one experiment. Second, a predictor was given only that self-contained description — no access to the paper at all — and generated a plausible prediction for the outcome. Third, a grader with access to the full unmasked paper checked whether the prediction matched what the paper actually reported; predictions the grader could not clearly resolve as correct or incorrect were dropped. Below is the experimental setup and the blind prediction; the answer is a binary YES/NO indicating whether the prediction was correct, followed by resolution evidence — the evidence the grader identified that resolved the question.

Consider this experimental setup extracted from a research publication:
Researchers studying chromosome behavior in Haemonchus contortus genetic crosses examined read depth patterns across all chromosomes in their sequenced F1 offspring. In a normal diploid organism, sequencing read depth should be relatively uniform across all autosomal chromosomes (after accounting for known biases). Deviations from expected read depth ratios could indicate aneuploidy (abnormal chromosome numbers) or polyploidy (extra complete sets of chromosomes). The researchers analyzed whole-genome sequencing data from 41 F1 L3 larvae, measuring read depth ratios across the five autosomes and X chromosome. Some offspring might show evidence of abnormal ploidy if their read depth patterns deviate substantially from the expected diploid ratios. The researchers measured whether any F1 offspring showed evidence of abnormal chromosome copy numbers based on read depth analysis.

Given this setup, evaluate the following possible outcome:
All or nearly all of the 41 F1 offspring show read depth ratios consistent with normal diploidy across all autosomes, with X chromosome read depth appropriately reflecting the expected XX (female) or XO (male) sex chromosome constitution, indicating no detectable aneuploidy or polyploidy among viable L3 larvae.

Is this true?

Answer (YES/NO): NO